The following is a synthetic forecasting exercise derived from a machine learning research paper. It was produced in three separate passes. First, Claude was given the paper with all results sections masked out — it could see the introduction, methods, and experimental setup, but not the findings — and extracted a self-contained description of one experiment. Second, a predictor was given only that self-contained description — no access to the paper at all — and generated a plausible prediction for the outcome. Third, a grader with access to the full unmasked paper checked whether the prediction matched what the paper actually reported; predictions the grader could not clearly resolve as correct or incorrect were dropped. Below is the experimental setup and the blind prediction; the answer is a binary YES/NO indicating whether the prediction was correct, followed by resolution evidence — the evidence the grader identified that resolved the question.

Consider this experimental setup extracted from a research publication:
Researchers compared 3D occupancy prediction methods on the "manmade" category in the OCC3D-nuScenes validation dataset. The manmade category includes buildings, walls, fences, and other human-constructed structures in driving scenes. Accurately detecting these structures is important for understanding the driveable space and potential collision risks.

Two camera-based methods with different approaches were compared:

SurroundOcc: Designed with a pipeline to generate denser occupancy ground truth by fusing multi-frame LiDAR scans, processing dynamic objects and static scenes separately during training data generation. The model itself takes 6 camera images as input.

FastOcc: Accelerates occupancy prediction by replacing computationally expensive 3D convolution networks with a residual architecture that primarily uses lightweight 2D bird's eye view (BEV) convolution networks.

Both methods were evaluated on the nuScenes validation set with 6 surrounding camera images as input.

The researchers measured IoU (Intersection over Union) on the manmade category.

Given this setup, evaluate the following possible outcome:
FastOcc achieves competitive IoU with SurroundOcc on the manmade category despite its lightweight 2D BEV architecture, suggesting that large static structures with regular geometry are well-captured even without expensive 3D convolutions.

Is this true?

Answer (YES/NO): YES